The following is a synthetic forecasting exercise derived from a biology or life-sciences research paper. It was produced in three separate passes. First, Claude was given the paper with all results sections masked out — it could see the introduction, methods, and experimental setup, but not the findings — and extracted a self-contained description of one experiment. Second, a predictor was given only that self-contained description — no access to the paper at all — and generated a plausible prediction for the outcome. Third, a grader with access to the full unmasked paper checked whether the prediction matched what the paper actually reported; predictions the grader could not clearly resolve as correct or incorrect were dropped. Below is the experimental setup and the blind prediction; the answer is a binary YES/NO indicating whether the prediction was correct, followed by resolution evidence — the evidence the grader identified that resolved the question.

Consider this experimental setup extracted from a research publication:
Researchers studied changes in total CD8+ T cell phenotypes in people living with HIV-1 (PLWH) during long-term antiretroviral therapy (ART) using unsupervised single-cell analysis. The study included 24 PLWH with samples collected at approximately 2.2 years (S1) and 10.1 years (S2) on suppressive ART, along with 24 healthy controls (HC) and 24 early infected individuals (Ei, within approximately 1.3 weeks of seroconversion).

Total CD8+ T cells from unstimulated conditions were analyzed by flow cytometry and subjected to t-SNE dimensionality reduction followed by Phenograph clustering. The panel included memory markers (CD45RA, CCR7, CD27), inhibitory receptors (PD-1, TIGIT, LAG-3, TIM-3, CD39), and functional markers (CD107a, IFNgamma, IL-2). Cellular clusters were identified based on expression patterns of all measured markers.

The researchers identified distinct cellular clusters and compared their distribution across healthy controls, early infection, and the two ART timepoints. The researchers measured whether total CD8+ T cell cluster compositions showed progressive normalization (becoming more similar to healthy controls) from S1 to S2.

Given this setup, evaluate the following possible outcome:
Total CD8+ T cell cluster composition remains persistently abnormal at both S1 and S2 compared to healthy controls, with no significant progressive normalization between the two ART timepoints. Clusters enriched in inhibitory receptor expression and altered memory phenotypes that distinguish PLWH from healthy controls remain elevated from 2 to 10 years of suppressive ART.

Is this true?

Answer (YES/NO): YES